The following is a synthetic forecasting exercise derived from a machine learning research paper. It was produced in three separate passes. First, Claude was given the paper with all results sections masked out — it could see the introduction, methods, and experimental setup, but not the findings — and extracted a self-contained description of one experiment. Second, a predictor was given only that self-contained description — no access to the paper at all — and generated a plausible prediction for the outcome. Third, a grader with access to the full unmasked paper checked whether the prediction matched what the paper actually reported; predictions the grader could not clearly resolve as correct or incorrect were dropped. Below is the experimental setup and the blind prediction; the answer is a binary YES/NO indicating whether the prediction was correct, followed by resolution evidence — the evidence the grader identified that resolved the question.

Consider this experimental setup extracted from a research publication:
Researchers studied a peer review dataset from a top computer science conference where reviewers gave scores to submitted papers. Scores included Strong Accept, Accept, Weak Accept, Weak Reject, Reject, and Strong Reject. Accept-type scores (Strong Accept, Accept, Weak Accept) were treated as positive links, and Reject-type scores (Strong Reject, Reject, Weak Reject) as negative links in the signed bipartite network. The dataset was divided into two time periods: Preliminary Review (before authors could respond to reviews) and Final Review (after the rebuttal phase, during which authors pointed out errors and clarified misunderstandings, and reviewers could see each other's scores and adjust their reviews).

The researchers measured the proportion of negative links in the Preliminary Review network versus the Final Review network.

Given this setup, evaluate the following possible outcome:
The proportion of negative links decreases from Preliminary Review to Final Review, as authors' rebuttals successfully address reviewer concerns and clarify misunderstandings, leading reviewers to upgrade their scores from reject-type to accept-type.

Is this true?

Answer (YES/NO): NO